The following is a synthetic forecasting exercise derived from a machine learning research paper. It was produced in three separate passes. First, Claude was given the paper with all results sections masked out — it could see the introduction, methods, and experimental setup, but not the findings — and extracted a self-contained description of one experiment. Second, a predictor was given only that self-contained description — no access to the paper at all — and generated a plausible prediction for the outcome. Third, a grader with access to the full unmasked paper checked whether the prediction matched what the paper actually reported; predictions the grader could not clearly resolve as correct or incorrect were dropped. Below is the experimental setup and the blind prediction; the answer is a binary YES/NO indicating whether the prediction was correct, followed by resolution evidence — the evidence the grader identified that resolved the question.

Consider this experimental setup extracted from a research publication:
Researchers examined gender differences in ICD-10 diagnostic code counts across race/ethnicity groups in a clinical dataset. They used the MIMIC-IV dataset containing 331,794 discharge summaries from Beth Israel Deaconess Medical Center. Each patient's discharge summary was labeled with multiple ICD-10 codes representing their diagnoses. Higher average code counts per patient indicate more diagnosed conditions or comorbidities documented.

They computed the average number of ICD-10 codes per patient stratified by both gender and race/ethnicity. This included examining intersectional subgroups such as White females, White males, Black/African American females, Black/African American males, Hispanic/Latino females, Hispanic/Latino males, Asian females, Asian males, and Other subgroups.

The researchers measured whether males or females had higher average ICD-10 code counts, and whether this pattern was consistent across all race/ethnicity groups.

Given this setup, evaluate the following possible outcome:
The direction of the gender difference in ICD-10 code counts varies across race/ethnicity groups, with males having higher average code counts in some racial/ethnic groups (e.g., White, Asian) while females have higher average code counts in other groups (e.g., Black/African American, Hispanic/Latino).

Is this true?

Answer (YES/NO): NO